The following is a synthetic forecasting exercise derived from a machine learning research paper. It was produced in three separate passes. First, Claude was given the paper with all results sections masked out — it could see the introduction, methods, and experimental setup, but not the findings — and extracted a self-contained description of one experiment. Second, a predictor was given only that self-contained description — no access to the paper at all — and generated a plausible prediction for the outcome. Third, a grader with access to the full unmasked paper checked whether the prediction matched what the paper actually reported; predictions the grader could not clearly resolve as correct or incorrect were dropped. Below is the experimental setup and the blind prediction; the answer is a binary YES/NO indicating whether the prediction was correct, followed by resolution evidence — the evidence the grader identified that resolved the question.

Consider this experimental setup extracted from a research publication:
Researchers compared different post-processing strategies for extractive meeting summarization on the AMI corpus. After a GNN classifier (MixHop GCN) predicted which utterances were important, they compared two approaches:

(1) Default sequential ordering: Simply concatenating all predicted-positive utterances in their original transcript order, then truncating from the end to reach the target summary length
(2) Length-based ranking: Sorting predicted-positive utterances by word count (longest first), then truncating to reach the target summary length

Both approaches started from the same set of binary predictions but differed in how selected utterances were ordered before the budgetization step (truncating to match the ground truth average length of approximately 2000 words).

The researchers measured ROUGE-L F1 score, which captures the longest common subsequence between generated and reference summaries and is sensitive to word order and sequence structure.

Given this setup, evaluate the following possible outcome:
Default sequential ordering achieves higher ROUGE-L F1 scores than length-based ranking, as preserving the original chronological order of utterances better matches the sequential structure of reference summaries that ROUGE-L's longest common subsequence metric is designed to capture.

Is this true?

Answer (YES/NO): YES